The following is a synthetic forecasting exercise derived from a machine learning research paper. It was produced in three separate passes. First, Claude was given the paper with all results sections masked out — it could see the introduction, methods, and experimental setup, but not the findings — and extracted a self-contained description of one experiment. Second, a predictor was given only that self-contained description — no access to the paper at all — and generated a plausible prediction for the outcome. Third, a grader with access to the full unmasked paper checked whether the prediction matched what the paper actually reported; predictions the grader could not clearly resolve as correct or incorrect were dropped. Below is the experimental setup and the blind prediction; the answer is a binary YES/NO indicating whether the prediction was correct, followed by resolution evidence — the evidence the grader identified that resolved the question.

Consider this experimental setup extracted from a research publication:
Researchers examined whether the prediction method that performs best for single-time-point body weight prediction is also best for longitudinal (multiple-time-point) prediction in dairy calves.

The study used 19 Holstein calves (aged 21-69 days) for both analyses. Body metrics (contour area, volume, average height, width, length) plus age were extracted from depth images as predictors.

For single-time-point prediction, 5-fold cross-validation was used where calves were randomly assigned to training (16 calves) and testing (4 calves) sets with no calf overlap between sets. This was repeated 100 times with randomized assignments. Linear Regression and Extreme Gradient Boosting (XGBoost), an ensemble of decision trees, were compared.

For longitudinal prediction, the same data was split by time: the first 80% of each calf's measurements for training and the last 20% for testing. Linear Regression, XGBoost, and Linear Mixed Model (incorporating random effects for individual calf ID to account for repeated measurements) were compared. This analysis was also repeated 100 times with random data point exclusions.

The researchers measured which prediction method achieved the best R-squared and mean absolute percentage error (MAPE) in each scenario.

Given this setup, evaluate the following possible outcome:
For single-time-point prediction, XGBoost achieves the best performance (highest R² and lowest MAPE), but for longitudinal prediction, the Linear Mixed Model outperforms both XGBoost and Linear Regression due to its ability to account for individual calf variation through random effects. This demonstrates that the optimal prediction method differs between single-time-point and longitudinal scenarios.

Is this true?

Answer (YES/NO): YES